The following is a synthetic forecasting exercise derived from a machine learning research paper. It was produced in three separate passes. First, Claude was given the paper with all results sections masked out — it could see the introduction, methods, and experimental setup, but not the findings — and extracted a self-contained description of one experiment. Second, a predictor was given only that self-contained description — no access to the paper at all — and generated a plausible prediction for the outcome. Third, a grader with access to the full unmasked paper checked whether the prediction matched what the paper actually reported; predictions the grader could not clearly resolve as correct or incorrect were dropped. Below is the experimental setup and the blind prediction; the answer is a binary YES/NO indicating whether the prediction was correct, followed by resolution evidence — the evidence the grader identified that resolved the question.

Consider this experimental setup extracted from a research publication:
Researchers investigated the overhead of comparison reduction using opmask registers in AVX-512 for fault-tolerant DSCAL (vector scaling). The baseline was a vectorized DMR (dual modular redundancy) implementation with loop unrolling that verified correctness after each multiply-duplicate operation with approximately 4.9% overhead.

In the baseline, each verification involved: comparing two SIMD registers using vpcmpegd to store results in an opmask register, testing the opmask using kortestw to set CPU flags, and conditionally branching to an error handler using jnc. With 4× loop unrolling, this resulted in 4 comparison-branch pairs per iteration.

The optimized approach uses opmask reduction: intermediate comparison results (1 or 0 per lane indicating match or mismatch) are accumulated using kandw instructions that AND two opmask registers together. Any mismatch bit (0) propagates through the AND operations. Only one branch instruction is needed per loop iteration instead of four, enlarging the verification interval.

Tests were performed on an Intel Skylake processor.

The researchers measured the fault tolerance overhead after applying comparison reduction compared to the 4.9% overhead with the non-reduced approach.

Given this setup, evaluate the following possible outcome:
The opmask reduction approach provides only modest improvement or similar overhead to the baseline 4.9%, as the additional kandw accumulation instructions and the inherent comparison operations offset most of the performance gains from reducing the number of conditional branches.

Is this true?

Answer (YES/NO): NO